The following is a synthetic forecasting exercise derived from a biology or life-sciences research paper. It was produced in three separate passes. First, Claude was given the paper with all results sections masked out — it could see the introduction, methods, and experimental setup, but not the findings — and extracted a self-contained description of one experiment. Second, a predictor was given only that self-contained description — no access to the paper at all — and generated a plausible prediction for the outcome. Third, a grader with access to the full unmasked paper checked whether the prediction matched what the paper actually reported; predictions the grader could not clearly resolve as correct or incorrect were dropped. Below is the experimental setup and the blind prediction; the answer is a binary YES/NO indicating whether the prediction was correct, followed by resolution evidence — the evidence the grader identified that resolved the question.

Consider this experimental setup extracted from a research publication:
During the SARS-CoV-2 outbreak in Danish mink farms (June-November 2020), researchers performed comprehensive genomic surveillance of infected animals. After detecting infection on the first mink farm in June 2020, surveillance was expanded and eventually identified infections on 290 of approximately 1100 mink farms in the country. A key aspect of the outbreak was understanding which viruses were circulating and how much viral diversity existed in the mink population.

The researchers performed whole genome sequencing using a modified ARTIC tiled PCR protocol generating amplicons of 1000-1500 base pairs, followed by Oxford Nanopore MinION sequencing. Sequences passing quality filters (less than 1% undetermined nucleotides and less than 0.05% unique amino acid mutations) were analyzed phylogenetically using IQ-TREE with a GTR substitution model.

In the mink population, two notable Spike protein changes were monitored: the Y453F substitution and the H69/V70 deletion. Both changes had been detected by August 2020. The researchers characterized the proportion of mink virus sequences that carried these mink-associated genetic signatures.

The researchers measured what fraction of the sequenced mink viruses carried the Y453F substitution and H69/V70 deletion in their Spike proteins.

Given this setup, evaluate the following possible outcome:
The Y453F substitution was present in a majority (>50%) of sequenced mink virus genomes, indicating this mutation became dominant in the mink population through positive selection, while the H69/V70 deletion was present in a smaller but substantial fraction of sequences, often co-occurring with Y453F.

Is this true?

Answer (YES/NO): NO